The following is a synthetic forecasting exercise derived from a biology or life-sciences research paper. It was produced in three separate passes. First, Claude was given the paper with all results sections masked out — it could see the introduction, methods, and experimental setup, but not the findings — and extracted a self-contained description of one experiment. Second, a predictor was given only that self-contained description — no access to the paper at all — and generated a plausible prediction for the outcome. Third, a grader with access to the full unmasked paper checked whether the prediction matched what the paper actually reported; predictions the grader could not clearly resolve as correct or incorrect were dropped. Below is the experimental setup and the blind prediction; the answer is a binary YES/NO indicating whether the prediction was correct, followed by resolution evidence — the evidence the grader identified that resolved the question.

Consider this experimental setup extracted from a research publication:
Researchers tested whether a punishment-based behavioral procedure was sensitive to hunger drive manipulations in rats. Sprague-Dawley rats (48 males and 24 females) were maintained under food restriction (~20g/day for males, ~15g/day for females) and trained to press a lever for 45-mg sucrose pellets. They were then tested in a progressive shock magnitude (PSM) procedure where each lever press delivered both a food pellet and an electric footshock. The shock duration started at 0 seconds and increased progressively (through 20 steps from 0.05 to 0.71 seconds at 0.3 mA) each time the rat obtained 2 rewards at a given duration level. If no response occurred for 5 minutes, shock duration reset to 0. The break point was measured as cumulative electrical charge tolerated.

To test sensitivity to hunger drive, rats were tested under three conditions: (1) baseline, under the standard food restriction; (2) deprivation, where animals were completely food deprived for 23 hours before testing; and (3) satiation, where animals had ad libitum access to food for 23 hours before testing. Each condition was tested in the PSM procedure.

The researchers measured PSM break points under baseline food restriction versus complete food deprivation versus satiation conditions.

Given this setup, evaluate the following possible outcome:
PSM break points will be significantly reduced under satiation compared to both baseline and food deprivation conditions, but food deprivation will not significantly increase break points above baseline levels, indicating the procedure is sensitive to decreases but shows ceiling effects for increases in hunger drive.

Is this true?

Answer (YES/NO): NO